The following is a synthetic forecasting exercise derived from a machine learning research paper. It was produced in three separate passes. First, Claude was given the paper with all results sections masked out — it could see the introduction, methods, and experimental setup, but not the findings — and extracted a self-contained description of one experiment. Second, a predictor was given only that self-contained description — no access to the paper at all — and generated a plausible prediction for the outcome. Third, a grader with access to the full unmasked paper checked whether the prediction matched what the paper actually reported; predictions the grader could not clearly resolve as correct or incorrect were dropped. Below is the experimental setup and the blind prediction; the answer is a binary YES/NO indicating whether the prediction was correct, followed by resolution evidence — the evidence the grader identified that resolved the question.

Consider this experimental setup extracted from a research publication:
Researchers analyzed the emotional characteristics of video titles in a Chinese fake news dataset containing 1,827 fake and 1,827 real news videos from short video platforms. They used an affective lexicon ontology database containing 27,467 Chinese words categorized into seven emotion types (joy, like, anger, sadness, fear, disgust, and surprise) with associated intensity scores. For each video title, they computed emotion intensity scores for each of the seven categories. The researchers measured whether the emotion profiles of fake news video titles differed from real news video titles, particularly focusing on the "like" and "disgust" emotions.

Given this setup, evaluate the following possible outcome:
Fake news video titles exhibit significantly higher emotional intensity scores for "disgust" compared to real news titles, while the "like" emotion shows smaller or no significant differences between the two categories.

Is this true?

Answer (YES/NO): NO